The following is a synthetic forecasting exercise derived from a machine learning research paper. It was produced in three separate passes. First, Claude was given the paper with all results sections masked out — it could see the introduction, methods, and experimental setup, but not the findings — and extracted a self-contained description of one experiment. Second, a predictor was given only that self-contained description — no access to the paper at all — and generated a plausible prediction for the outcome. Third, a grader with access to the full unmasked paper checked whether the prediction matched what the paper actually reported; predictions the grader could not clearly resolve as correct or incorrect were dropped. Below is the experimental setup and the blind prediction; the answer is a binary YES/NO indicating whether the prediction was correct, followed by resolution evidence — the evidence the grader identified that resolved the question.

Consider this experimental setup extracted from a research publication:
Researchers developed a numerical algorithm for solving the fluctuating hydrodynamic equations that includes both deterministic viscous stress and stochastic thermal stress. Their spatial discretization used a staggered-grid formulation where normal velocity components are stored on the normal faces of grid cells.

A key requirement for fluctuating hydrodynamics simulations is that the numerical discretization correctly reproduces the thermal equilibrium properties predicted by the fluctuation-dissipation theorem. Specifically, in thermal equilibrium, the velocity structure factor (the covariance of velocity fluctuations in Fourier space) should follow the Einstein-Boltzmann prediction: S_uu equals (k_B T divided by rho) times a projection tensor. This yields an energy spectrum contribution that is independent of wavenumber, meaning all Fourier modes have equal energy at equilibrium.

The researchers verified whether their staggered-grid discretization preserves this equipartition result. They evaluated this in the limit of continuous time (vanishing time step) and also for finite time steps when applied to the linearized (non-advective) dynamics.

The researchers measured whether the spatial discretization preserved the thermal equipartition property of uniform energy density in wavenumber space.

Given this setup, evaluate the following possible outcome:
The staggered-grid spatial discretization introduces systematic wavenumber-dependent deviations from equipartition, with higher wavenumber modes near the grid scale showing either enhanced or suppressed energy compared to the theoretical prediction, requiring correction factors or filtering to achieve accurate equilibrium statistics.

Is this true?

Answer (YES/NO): NO